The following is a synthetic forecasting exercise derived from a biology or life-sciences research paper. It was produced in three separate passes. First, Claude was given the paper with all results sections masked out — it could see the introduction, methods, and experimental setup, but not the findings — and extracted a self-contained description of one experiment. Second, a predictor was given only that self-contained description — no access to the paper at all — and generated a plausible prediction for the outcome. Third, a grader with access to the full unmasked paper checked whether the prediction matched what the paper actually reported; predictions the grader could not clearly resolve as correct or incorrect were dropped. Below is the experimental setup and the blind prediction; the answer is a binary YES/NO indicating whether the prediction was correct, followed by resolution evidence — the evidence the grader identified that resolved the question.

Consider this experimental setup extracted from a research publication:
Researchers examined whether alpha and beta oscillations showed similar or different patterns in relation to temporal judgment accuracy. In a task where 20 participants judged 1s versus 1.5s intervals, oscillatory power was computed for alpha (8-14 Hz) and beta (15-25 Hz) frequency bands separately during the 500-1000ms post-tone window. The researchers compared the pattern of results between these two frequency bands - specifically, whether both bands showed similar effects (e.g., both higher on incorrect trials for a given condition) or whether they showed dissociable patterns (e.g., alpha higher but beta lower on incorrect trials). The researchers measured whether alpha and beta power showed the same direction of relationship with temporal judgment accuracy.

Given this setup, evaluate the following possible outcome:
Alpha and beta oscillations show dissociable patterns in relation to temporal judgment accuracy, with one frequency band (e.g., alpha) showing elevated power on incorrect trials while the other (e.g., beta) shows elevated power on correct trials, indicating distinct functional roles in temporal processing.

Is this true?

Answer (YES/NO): NO